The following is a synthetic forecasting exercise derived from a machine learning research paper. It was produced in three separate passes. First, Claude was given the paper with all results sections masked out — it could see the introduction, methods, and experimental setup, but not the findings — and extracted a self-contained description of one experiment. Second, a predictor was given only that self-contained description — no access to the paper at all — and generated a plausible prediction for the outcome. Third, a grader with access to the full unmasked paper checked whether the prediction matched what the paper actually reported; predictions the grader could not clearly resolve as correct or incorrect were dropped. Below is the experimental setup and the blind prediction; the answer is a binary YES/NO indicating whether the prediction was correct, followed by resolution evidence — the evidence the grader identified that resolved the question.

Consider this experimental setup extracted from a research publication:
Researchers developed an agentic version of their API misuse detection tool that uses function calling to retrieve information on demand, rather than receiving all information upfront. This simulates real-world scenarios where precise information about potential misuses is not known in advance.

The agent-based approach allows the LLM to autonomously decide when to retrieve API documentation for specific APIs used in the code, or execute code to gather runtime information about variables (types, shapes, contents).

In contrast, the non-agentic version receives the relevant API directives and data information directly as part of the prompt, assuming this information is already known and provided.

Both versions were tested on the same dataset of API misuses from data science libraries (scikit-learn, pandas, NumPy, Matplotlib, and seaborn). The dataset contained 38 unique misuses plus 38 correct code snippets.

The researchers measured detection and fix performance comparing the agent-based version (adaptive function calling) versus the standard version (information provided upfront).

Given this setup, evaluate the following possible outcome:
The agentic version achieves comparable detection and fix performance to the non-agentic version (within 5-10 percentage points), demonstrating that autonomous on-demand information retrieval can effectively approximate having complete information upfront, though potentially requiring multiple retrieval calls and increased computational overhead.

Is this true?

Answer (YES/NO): NO